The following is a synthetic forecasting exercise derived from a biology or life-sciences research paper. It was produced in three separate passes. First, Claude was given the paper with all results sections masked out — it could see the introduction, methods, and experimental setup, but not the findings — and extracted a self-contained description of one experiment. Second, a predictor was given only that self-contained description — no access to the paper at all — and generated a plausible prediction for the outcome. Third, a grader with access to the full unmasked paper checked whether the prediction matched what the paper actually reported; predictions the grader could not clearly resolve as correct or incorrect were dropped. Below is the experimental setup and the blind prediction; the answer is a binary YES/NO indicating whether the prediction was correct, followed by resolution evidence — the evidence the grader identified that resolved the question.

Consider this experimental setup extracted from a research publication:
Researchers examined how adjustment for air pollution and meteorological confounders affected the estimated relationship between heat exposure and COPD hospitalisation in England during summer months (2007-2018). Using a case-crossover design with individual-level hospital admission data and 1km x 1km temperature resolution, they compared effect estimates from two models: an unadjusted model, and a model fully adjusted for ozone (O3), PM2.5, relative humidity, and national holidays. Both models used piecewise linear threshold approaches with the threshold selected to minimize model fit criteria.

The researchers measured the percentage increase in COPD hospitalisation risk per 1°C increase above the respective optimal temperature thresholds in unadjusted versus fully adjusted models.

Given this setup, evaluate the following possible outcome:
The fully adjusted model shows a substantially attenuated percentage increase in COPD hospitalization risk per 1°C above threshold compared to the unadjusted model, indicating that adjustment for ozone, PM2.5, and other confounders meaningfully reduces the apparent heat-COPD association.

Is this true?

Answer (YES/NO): YES